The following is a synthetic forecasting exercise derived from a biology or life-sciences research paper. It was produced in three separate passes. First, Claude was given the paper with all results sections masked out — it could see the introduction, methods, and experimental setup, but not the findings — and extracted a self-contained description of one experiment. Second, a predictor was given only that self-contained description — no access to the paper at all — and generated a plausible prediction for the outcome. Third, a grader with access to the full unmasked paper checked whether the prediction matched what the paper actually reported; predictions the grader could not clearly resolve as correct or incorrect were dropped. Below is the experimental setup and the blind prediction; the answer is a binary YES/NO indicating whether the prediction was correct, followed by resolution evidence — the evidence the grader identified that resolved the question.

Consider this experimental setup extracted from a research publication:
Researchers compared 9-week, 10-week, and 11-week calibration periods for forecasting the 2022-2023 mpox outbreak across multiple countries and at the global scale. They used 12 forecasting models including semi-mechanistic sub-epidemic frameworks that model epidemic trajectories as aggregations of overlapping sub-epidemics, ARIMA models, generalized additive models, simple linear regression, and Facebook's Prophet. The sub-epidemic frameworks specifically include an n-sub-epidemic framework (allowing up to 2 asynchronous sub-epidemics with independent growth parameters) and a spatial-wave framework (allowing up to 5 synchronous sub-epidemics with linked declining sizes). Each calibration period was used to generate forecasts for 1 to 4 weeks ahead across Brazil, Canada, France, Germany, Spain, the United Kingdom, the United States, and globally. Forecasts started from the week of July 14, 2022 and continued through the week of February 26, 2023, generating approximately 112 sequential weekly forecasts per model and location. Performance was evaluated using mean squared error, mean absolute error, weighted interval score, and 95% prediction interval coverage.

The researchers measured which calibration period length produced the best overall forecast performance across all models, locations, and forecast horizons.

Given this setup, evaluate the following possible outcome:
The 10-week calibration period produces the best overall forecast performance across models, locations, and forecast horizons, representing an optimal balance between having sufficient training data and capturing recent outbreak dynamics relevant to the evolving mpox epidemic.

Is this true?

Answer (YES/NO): NO